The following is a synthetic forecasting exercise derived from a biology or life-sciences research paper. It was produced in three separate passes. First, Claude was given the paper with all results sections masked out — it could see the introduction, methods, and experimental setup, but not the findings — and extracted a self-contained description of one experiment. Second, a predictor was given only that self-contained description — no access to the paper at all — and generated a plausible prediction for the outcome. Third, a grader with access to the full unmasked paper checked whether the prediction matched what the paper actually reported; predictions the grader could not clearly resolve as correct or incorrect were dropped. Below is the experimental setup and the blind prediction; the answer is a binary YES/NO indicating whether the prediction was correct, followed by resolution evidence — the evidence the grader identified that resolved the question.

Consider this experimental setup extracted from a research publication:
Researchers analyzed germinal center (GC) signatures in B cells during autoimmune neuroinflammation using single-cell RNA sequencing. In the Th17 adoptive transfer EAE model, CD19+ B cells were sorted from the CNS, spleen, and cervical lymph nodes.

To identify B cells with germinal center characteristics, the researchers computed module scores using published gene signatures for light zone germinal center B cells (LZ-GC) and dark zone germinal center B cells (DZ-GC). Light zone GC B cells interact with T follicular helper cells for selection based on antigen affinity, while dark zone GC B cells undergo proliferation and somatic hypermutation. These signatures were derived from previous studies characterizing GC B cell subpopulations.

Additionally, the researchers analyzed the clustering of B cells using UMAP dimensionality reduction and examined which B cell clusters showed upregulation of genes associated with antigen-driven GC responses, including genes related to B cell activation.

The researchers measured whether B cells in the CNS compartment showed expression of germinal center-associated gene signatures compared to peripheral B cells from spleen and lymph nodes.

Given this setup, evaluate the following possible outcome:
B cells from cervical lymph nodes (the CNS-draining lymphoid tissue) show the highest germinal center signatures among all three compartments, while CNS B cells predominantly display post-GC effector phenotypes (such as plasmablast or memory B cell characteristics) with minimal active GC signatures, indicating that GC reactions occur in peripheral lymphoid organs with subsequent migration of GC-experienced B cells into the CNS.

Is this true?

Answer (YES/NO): NO